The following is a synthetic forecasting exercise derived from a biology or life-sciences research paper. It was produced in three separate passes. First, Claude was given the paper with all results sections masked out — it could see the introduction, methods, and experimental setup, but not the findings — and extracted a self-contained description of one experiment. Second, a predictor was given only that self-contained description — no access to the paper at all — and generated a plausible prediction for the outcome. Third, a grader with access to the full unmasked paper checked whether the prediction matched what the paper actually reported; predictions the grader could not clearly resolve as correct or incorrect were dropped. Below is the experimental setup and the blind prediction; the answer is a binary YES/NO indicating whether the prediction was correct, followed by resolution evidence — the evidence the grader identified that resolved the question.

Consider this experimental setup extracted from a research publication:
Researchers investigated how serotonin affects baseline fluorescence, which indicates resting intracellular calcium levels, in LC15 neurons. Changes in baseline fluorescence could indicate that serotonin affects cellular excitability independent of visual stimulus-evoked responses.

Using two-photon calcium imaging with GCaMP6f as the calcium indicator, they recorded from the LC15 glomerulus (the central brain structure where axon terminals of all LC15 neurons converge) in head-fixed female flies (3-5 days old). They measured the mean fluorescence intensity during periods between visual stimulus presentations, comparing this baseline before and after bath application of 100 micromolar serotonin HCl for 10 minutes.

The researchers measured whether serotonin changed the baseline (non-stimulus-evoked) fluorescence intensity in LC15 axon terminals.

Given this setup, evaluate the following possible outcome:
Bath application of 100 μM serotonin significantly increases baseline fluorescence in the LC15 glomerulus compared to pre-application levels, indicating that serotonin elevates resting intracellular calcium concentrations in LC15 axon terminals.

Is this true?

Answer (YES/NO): NO